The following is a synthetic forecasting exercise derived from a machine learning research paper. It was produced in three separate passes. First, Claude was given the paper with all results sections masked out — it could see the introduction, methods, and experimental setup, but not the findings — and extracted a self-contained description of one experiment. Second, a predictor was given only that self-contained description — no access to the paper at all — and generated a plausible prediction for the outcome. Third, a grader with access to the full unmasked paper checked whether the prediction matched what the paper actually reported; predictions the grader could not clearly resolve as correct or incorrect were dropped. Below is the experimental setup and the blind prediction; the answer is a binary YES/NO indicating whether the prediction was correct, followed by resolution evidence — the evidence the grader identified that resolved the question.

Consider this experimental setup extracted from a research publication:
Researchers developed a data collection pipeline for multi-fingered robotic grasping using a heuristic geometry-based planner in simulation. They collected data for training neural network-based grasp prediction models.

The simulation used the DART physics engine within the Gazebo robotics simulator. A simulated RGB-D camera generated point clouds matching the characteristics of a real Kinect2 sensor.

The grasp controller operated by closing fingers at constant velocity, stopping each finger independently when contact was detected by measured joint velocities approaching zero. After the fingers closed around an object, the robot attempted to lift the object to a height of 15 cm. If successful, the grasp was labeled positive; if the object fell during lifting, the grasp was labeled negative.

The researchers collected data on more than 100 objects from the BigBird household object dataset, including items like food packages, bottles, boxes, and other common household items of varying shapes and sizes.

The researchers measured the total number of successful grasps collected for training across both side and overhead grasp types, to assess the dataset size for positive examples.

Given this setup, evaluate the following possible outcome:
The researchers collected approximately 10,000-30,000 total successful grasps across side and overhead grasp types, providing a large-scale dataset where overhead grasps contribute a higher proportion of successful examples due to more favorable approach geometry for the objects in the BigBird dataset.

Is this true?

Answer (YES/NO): NO